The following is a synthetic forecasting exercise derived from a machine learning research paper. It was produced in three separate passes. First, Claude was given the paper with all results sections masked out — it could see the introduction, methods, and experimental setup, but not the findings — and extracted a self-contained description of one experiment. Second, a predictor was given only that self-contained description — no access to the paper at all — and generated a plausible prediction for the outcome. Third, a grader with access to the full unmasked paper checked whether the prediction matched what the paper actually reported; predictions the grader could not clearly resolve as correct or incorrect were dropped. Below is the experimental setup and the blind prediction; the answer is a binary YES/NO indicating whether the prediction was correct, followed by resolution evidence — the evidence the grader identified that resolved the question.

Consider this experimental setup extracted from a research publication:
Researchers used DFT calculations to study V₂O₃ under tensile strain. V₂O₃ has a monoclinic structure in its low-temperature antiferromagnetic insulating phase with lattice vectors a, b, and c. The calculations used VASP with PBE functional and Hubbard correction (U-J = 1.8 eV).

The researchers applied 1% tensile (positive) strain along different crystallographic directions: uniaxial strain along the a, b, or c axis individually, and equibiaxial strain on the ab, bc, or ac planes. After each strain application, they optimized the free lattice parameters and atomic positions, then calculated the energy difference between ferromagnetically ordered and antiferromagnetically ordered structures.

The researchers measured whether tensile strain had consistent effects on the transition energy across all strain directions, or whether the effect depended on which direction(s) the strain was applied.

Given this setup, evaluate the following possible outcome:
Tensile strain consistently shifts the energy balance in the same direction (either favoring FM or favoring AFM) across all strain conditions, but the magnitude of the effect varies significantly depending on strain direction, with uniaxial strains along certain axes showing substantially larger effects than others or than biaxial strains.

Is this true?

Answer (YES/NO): NO